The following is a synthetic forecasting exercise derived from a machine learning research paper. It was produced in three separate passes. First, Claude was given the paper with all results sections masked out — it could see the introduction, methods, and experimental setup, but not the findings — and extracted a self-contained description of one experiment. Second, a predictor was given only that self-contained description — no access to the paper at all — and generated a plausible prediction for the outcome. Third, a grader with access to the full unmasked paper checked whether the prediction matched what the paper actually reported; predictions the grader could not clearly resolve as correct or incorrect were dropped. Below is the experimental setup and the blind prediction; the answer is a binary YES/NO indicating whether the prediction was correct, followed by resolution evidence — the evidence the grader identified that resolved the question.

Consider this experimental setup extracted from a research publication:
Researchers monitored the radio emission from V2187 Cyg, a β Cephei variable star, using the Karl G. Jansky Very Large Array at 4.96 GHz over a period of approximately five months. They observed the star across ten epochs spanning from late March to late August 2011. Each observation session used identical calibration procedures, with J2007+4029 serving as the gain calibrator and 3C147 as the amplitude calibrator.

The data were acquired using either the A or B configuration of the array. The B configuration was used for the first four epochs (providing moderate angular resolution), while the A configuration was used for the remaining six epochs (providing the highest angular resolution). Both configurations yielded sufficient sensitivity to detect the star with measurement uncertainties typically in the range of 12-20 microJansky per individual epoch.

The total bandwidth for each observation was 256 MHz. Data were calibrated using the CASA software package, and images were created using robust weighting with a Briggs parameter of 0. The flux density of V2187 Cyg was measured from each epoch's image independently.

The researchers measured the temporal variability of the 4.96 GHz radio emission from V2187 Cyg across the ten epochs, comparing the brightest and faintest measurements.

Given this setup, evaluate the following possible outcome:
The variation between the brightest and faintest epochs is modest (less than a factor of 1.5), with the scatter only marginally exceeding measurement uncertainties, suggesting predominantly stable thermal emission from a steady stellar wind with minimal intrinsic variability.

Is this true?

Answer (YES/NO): NO